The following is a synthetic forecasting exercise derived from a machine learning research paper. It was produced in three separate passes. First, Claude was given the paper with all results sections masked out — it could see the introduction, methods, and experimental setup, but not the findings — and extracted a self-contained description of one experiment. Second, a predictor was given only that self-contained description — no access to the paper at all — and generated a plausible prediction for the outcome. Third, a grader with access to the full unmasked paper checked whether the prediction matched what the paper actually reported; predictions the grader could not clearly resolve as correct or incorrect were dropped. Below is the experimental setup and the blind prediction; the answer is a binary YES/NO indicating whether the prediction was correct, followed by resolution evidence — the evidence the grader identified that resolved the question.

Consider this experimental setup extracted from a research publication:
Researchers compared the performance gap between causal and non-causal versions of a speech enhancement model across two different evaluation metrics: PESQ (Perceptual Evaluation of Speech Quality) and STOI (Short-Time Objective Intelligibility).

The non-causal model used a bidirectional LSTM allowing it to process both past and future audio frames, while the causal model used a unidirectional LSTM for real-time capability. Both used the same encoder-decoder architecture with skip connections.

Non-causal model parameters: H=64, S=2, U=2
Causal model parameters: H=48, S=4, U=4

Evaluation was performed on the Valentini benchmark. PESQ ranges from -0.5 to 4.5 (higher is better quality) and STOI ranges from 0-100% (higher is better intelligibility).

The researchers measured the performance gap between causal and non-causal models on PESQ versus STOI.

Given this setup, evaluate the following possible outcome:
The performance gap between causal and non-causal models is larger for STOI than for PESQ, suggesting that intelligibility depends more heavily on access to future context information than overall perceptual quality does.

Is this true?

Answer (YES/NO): NO